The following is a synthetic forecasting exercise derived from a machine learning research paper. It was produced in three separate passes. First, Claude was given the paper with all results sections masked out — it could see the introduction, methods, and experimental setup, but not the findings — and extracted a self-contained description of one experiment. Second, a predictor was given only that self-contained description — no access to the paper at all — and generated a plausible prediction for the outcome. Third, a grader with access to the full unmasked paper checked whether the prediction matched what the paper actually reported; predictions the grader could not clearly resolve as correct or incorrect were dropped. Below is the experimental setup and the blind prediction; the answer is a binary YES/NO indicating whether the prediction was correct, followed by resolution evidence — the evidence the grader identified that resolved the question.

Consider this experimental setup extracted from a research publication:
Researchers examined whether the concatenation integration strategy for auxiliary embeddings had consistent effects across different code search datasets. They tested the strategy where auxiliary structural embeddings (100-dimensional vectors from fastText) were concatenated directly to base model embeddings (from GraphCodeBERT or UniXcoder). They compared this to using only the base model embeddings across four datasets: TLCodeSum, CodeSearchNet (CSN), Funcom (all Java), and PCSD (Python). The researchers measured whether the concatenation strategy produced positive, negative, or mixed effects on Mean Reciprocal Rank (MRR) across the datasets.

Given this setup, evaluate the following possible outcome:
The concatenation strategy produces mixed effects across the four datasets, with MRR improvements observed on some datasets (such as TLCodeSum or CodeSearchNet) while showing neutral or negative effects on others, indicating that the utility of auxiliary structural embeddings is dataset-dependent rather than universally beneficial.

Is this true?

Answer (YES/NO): NO